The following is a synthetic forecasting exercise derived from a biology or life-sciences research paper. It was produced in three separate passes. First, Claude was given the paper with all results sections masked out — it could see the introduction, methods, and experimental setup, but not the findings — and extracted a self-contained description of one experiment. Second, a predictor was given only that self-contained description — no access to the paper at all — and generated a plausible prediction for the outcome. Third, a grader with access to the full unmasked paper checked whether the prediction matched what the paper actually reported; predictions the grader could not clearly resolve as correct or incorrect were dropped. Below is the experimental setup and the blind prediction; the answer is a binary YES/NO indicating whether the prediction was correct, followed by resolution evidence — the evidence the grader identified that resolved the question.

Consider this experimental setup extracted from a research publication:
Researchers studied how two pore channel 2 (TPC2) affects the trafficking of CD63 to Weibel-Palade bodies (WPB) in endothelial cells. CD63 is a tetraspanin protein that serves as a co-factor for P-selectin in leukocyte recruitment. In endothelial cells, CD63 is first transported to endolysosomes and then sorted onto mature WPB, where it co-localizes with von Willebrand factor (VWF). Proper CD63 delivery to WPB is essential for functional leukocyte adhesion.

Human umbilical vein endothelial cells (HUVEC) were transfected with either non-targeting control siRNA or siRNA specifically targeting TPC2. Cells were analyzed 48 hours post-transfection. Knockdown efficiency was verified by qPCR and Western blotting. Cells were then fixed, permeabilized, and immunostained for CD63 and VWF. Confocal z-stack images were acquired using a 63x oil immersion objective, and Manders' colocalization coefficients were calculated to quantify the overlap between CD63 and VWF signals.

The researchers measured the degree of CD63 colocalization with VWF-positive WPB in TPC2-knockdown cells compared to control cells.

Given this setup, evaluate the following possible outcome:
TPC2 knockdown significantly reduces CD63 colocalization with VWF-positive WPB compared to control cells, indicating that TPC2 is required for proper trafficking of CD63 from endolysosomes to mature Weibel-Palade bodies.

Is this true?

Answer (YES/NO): YES